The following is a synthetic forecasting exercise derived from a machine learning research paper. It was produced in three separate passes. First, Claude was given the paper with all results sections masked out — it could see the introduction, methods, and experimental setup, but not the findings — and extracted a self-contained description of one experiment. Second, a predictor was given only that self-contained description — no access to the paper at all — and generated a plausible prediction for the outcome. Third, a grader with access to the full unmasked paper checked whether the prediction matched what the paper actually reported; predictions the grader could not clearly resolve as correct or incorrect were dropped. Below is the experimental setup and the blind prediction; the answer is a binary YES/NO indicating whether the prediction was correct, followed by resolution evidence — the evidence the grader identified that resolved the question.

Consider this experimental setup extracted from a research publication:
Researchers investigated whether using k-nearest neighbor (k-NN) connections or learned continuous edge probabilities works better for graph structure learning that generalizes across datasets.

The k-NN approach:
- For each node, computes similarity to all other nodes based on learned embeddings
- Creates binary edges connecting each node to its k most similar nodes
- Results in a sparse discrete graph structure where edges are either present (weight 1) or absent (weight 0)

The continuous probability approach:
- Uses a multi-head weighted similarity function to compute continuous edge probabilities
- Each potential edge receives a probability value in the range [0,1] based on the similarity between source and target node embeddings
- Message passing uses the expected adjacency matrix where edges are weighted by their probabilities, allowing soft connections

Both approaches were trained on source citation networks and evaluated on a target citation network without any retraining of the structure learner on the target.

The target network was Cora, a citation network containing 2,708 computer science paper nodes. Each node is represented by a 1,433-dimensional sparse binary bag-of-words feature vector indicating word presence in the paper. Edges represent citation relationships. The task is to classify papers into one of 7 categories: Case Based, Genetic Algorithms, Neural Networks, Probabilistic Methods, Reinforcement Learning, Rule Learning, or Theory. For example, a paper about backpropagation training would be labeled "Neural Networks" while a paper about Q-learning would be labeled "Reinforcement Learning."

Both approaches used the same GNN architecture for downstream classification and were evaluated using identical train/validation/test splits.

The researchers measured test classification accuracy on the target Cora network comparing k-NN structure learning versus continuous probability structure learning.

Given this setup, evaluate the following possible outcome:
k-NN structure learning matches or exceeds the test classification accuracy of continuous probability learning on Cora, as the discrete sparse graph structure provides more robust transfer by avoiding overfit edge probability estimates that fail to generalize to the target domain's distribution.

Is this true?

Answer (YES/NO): NO